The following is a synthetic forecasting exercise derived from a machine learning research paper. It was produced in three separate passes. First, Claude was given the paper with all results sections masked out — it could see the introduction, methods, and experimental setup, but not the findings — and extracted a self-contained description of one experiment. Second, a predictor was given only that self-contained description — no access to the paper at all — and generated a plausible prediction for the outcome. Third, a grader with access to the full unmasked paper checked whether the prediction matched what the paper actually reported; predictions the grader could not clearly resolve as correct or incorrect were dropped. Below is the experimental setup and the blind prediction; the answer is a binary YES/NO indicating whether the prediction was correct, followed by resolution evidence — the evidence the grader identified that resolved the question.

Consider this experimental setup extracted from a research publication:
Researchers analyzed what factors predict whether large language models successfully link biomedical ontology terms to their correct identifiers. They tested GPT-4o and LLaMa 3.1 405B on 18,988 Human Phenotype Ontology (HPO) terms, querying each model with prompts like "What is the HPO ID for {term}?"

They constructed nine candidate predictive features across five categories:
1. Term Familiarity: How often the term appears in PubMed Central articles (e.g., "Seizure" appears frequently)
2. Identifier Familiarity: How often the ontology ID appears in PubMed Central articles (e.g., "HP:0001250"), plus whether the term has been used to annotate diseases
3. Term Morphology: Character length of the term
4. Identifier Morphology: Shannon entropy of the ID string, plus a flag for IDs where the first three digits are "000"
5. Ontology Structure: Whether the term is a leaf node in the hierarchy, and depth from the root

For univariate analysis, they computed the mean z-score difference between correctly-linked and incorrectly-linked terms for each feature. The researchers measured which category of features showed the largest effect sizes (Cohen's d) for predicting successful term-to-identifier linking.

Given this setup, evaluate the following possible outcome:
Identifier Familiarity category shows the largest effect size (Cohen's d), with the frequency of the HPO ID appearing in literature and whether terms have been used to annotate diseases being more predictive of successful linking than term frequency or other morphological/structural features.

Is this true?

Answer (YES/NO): YES